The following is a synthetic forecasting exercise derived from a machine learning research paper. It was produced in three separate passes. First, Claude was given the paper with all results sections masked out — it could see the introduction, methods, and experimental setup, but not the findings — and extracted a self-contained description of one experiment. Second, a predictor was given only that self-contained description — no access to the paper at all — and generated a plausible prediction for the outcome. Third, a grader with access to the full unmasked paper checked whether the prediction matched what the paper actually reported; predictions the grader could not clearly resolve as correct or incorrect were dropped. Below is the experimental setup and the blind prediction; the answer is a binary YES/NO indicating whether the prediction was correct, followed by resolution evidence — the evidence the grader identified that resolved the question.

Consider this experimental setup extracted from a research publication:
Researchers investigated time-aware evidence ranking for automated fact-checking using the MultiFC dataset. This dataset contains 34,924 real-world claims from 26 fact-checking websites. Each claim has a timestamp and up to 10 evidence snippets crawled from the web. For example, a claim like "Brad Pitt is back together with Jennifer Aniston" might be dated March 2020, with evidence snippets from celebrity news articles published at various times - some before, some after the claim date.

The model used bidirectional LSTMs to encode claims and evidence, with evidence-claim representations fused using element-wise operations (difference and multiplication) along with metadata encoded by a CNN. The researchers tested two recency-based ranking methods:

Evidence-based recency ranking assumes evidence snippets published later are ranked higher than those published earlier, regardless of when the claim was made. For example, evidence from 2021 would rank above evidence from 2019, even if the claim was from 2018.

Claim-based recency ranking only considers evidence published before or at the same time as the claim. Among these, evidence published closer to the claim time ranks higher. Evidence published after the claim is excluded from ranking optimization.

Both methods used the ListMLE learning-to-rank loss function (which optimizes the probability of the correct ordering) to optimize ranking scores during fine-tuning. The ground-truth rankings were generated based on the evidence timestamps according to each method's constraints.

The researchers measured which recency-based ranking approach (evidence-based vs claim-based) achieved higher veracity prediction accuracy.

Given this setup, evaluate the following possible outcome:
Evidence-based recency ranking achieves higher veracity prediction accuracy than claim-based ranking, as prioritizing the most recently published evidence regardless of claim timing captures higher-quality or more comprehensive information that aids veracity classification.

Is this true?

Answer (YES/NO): YES